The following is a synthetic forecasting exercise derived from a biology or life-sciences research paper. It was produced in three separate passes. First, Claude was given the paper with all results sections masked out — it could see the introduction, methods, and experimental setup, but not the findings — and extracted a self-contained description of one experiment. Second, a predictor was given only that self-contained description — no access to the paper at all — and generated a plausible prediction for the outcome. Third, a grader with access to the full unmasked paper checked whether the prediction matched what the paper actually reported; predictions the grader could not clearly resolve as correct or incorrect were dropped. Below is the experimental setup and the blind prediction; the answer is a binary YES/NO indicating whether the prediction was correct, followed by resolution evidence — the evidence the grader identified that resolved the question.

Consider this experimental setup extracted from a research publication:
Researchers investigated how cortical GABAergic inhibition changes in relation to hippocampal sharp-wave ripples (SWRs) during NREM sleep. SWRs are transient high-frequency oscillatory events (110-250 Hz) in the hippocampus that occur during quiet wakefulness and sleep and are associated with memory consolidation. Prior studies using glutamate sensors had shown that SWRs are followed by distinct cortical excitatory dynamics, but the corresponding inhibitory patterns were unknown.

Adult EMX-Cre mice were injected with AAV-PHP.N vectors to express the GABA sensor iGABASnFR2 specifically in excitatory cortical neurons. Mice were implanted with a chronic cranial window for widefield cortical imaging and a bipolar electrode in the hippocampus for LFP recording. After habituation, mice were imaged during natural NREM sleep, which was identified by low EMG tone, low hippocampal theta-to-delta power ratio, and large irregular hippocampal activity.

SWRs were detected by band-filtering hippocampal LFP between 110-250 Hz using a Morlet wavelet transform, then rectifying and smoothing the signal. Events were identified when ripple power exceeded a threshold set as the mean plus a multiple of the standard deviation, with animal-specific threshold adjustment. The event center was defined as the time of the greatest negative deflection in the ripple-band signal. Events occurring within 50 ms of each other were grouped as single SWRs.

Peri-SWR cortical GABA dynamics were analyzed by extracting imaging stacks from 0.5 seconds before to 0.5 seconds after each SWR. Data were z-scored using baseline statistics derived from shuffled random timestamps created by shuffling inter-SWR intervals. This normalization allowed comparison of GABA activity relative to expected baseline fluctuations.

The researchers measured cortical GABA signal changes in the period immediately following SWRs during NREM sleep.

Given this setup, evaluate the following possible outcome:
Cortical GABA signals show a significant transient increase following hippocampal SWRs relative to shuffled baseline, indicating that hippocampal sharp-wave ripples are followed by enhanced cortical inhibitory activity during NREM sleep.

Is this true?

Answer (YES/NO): NO